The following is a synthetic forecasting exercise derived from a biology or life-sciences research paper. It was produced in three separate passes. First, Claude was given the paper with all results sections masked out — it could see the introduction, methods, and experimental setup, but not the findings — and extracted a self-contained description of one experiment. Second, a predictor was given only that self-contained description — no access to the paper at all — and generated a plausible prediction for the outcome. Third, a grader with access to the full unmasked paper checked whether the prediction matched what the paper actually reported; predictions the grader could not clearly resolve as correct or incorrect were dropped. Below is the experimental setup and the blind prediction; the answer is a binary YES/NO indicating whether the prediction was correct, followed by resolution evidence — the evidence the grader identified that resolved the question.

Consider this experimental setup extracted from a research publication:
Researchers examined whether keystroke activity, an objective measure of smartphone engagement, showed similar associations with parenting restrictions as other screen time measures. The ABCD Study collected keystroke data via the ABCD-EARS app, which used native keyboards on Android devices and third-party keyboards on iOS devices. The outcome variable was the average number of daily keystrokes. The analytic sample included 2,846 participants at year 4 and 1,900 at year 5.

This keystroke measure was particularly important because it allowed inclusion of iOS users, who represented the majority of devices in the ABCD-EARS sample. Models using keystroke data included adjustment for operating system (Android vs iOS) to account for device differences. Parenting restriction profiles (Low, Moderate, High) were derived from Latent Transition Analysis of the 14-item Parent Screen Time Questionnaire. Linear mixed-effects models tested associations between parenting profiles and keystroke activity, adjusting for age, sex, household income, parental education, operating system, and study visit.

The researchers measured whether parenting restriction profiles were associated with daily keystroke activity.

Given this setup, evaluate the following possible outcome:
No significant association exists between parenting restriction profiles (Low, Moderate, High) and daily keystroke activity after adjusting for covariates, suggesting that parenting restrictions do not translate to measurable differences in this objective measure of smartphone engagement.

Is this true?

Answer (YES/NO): NO